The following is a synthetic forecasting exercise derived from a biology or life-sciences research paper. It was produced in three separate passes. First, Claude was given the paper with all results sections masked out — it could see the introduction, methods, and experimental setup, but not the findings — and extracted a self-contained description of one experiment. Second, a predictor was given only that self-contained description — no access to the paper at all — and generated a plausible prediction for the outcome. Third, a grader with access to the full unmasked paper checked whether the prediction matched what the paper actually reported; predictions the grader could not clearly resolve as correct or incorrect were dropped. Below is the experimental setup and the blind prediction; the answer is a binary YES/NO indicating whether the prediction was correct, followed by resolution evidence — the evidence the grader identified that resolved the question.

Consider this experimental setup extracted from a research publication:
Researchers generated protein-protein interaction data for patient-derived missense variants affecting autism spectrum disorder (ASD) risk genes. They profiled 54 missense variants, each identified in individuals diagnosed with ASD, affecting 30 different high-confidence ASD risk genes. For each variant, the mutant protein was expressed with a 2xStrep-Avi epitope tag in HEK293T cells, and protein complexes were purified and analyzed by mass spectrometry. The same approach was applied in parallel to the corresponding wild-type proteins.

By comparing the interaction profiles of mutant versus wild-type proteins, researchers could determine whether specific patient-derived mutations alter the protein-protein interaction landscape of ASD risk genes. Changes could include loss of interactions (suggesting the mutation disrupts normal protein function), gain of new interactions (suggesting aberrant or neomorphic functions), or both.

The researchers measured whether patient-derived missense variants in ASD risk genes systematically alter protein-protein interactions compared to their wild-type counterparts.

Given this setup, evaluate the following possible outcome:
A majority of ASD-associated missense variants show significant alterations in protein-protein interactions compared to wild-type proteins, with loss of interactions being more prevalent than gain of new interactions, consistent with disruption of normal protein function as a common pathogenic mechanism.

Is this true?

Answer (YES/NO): NO